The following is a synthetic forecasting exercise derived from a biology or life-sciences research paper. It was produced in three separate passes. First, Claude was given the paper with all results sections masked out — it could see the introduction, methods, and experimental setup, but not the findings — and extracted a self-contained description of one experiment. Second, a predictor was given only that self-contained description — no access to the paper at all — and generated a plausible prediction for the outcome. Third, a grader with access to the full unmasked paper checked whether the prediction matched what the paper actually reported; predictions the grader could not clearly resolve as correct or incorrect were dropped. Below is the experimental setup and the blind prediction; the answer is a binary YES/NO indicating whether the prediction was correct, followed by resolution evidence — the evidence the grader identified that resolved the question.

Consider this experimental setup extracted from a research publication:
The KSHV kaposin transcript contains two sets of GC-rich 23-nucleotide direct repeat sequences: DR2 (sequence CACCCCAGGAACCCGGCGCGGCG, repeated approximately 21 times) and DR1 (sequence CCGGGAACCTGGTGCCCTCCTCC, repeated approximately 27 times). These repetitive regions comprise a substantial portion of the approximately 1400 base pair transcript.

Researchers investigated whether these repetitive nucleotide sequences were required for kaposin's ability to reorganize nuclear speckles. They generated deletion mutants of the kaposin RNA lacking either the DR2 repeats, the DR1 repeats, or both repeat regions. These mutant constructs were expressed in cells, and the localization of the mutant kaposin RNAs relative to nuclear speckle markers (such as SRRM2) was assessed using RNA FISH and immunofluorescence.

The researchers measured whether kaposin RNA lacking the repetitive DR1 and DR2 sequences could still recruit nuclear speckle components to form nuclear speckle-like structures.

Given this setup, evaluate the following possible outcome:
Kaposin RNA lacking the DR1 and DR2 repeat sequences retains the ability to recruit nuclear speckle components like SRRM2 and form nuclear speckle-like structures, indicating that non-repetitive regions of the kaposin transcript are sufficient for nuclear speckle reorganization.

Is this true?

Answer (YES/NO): NO